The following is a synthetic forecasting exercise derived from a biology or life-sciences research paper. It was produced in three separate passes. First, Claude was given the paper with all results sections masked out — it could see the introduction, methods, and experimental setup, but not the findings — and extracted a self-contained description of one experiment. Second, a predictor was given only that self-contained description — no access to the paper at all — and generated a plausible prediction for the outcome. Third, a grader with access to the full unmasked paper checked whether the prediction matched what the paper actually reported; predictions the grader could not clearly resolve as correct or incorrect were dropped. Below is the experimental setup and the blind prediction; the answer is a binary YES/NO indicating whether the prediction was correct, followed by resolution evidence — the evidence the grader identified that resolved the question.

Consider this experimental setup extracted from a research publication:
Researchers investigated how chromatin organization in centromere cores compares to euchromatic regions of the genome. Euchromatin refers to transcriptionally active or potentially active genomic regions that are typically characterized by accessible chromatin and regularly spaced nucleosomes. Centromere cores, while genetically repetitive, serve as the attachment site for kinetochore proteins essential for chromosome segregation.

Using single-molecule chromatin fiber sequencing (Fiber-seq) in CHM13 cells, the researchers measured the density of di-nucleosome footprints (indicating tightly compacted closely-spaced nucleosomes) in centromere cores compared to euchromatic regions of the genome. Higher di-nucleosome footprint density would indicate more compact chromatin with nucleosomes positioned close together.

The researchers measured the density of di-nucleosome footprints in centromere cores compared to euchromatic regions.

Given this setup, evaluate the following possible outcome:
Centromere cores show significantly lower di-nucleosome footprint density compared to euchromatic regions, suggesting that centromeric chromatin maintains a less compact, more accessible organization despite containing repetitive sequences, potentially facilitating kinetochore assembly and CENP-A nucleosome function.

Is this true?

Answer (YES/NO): NO